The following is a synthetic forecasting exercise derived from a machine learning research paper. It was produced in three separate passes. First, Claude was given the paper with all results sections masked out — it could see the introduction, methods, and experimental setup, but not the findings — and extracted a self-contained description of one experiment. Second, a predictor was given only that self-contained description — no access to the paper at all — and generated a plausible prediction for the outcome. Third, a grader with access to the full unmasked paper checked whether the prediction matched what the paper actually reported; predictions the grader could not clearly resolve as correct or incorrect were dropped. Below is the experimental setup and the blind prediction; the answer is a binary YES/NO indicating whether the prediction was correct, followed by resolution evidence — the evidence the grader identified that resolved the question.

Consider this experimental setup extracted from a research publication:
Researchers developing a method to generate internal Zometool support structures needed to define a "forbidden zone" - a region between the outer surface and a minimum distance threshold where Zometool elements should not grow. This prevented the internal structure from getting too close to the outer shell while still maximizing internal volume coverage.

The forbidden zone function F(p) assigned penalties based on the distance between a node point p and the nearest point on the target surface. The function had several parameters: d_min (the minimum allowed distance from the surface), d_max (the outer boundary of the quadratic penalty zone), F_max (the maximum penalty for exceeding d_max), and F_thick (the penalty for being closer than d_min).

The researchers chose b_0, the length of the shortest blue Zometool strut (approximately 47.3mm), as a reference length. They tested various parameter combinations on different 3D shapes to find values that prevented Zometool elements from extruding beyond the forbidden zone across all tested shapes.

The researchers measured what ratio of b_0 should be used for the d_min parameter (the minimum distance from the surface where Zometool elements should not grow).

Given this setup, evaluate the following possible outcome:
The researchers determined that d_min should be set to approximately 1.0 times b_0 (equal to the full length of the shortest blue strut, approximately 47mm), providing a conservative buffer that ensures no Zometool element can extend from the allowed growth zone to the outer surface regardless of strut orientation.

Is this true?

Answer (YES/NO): NO